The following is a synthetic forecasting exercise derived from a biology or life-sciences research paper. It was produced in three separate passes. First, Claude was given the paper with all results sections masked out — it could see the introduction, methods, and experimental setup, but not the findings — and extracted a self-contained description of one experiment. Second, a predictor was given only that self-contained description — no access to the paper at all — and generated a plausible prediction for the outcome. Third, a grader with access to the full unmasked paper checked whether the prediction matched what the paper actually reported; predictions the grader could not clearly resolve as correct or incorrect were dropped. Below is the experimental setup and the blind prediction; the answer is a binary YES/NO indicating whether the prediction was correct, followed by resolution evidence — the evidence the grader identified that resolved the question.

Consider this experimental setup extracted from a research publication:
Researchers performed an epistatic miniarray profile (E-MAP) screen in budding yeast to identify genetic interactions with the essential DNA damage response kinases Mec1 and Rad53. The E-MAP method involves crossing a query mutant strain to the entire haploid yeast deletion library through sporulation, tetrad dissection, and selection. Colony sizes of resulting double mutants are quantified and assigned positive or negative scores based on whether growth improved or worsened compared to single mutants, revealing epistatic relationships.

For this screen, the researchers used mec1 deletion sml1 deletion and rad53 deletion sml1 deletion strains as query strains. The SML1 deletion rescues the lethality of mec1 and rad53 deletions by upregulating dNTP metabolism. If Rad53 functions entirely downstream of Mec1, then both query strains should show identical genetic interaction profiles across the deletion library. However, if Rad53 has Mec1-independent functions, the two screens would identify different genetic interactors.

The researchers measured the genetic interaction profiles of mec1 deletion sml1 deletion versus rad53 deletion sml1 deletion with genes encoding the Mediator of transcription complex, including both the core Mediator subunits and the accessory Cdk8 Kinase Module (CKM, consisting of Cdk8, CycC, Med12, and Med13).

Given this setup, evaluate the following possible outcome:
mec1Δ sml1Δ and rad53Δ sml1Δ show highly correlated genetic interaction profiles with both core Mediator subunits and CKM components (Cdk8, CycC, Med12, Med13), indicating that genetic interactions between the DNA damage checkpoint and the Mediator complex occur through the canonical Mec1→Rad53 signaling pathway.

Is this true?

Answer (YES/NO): NO